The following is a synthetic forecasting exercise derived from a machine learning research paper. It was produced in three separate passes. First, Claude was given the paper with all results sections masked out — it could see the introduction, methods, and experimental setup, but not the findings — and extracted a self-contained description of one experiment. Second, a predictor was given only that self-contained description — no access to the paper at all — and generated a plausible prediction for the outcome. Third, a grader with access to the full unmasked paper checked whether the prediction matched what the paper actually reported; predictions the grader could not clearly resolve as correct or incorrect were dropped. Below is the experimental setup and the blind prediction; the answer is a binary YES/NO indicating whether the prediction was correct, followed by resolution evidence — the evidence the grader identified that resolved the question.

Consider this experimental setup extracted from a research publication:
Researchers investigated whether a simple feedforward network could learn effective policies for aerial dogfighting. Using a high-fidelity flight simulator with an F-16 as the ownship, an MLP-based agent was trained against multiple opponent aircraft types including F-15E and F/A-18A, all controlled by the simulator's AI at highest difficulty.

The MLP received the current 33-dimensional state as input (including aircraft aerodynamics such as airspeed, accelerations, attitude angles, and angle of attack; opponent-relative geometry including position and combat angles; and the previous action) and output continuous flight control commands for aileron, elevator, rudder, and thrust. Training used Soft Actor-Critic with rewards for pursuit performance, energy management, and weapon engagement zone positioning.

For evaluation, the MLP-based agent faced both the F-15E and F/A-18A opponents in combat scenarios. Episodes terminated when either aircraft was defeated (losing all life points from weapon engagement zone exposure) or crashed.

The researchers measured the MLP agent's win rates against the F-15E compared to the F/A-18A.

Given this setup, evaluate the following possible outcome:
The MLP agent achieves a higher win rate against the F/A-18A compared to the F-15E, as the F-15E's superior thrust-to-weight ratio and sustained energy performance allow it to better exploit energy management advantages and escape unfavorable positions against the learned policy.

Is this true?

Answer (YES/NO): NO